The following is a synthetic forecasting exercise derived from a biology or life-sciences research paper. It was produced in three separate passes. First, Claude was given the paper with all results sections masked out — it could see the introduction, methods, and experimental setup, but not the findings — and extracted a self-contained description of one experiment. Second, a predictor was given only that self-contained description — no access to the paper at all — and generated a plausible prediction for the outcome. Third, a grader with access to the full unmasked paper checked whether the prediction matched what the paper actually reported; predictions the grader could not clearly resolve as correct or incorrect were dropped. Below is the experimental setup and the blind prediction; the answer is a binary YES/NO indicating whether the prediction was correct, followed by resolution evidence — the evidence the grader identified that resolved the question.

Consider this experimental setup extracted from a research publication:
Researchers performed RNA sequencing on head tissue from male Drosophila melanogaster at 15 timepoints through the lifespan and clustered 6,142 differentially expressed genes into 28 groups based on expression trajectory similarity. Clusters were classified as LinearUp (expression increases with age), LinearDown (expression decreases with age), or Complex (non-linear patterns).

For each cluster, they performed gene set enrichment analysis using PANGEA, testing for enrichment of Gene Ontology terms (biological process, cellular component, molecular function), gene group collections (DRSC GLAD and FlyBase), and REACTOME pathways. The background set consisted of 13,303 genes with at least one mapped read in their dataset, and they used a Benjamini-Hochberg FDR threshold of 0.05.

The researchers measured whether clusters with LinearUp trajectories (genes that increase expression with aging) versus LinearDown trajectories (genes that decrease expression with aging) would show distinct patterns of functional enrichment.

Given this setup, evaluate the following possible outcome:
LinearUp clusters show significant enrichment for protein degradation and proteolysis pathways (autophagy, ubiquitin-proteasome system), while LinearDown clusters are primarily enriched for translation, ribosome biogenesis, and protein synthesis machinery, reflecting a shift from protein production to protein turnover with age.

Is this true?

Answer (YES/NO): NO